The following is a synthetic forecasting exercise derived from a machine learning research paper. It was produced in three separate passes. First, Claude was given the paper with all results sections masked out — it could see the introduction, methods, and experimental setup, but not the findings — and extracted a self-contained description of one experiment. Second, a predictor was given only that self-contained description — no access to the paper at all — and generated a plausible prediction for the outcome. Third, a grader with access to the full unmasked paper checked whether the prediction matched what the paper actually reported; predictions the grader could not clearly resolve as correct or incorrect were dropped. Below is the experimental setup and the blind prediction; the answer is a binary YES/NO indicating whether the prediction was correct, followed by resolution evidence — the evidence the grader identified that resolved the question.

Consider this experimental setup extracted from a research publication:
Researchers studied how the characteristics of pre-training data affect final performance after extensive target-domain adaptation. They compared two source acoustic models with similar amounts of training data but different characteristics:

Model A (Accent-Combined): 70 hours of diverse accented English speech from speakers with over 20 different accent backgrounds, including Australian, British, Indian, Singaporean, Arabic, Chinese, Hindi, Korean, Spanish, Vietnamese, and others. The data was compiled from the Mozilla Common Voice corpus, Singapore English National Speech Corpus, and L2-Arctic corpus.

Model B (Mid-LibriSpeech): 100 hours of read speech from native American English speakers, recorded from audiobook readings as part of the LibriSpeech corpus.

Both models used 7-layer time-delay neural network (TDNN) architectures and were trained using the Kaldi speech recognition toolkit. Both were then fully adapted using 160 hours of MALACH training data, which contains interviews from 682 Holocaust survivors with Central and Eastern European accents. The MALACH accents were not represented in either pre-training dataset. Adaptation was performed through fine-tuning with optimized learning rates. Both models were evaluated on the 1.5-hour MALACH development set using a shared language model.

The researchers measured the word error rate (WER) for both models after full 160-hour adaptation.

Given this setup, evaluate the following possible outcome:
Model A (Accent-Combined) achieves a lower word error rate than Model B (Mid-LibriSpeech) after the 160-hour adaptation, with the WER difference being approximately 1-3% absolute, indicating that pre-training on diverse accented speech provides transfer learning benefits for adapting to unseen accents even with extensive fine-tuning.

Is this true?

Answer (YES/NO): NO